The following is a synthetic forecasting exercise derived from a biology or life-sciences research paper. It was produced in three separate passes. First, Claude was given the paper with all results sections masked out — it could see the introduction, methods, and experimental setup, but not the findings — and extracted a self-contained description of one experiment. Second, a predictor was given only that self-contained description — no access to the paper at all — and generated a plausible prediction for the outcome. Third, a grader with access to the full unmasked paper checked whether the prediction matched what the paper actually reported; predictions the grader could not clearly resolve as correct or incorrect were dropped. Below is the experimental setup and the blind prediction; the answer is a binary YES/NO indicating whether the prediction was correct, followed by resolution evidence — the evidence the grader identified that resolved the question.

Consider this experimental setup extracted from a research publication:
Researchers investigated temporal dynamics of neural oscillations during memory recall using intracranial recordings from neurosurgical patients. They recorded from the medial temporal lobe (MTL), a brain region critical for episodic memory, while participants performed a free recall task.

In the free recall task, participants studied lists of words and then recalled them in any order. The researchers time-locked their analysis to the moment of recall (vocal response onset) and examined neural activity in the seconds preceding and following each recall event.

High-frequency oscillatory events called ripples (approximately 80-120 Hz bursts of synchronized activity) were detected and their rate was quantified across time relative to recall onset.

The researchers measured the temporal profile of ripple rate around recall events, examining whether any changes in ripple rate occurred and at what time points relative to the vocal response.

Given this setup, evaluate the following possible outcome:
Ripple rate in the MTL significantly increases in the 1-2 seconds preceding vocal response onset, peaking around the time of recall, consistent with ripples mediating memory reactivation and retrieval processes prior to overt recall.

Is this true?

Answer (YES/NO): NO